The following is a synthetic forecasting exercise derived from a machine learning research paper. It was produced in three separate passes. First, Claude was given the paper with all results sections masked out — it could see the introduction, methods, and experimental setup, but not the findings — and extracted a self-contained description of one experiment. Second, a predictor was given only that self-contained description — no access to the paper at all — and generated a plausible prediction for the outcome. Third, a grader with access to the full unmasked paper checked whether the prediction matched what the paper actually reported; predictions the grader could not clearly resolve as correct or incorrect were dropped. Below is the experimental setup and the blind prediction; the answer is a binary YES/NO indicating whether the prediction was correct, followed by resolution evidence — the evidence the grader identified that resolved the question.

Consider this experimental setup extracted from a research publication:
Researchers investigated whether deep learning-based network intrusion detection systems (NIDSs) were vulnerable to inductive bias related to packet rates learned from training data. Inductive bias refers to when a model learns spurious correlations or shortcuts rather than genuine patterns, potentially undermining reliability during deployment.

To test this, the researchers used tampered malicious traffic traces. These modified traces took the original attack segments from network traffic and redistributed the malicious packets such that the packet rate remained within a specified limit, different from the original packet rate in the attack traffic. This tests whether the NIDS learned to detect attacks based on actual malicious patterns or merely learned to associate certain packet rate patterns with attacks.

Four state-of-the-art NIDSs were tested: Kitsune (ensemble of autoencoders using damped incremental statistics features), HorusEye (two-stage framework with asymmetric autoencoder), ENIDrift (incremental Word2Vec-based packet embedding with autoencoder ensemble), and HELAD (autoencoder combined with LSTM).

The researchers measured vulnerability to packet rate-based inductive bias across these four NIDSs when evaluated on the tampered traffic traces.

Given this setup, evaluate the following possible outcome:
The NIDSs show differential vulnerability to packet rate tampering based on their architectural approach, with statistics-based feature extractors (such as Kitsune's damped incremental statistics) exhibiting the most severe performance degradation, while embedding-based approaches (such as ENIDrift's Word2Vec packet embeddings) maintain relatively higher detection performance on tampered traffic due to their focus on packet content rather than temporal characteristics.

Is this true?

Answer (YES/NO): NO